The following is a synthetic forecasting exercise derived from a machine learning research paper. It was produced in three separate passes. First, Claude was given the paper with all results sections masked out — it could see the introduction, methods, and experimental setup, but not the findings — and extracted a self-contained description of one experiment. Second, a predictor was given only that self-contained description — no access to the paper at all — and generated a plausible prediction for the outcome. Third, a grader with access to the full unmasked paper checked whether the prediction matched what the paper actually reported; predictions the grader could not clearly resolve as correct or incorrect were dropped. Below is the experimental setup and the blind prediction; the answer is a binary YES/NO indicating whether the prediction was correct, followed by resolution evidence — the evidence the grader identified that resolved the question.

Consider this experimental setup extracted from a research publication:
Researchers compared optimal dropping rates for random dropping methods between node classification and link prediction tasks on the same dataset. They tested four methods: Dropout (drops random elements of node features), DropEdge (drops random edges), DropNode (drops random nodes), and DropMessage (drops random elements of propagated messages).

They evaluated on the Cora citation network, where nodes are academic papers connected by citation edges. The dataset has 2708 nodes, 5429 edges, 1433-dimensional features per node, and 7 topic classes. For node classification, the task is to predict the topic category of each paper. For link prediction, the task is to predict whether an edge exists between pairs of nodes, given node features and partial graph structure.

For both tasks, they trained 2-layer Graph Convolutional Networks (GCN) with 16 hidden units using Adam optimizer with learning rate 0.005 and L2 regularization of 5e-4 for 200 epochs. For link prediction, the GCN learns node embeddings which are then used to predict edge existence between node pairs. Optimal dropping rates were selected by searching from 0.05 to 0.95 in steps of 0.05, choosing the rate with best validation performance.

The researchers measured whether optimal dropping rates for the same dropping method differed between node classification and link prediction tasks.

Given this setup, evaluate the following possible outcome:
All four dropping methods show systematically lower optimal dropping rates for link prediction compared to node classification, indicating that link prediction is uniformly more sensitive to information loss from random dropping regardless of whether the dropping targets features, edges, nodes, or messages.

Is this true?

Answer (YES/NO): NO